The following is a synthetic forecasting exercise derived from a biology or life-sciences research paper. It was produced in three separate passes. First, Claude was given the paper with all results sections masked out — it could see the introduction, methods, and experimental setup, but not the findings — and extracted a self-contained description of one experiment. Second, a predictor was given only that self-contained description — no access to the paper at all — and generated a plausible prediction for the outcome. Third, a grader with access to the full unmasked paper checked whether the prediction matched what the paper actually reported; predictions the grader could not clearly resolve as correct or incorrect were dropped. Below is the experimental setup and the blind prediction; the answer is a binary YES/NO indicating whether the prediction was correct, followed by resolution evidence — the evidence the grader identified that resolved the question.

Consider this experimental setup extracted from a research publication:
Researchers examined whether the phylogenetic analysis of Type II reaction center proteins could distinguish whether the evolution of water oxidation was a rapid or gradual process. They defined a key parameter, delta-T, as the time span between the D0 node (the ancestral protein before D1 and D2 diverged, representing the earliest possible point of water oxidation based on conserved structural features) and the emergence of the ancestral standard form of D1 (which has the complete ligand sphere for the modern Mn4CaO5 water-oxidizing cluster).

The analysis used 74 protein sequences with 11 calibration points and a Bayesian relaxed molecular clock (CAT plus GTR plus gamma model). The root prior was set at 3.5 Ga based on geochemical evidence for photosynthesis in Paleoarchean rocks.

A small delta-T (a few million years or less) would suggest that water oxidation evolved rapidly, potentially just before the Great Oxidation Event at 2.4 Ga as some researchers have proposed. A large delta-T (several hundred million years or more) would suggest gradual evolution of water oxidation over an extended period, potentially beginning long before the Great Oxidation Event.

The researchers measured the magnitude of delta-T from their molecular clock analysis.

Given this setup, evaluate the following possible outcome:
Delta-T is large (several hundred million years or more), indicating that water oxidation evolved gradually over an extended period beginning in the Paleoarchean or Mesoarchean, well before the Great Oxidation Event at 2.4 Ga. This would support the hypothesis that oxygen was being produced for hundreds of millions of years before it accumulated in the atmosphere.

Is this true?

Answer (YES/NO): YES